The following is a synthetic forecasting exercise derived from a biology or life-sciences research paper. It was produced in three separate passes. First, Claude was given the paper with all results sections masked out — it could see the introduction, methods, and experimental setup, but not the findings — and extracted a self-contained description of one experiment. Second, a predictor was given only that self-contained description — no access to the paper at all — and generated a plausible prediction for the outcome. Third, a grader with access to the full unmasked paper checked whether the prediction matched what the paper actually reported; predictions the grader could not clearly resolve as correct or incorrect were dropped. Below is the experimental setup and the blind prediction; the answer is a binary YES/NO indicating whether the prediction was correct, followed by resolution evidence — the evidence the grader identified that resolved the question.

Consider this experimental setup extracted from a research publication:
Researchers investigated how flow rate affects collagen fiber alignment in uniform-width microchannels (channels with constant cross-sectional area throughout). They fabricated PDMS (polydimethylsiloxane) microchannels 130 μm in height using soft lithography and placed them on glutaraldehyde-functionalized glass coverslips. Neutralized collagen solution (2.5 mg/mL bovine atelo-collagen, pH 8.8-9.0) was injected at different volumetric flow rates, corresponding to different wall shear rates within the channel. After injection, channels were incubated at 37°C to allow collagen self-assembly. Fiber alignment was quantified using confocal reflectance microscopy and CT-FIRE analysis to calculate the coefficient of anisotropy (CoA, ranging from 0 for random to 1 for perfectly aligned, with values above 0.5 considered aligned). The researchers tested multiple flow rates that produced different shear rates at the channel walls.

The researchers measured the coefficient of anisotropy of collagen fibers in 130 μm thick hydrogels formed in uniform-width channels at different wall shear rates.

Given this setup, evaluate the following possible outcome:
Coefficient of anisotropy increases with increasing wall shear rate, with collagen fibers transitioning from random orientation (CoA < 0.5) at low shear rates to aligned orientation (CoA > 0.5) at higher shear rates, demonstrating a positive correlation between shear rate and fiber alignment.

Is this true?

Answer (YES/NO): NO